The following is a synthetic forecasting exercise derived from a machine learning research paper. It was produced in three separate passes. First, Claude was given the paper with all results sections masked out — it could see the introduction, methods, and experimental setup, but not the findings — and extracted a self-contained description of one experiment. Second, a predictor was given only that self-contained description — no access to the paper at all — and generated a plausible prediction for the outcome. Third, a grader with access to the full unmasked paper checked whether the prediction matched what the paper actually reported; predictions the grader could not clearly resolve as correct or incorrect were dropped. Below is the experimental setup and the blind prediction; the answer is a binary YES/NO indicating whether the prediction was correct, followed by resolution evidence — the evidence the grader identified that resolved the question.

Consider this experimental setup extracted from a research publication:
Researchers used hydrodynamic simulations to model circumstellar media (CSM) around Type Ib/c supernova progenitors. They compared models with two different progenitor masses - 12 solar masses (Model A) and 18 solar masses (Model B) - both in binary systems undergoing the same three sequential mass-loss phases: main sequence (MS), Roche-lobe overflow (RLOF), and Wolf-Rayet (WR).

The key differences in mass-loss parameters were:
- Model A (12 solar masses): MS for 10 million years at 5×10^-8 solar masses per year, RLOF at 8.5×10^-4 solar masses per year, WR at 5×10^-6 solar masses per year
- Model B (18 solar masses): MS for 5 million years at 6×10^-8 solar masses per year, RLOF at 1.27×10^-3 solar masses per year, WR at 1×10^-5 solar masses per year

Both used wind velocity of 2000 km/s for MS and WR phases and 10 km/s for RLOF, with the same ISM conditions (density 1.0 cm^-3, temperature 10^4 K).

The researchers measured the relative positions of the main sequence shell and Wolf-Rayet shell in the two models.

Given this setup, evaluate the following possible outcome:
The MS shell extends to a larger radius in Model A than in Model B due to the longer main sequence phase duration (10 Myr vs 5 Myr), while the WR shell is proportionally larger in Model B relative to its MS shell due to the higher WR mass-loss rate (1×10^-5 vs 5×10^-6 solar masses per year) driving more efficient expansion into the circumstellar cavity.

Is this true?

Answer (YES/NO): YES